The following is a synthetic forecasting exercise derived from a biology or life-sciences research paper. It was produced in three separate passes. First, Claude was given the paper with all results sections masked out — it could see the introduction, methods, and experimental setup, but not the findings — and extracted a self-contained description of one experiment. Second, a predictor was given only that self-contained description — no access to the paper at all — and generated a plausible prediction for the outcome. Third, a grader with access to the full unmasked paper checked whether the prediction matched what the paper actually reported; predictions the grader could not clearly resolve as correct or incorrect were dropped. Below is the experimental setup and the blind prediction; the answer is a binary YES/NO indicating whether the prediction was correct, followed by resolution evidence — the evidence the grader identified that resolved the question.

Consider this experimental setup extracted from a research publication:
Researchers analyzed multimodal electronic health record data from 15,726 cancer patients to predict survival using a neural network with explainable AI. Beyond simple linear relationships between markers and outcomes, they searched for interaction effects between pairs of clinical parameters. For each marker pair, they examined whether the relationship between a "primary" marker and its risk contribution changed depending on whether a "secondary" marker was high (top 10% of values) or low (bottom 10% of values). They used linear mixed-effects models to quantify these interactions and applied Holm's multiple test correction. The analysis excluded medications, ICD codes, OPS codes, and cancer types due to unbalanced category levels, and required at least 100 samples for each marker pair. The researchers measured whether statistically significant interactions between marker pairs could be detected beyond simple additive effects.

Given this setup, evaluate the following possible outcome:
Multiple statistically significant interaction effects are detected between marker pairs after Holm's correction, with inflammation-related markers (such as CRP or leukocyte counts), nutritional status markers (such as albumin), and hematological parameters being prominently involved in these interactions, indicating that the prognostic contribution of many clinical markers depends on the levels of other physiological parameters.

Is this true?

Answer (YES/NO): NO